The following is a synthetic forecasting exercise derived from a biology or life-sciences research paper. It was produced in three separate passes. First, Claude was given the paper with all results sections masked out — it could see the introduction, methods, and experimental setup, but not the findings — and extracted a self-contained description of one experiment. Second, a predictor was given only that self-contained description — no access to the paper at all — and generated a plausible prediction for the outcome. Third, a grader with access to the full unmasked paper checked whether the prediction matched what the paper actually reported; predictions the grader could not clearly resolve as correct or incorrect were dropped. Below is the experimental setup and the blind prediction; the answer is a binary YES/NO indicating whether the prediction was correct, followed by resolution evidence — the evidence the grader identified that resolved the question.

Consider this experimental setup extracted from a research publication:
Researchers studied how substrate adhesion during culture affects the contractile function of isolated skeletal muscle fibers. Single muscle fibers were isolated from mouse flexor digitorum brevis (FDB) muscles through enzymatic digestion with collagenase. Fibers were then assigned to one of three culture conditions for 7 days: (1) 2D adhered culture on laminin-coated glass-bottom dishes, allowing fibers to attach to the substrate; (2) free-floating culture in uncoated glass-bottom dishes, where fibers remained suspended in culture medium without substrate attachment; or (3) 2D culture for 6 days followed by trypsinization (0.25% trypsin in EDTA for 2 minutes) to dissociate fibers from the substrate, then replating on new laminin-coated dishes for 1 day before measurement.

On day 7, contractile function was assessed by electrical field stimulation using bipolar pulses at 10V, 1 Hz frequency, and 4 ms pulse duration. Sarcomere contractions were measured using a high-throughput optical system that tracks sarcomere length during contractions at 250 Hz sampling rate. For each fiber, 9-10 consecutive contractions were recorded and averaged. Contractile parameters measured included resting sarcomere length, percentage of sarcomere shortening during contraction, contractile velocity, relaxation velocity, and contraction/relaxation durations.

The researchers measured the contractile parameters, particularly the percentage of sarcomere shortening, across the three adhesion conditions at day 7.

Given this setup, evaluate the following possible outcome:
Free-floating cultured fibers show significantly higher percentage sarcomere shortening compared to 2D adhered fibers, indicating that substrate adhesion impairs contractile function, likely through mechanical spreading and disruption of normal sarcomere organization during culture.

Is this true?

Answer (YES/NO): NO